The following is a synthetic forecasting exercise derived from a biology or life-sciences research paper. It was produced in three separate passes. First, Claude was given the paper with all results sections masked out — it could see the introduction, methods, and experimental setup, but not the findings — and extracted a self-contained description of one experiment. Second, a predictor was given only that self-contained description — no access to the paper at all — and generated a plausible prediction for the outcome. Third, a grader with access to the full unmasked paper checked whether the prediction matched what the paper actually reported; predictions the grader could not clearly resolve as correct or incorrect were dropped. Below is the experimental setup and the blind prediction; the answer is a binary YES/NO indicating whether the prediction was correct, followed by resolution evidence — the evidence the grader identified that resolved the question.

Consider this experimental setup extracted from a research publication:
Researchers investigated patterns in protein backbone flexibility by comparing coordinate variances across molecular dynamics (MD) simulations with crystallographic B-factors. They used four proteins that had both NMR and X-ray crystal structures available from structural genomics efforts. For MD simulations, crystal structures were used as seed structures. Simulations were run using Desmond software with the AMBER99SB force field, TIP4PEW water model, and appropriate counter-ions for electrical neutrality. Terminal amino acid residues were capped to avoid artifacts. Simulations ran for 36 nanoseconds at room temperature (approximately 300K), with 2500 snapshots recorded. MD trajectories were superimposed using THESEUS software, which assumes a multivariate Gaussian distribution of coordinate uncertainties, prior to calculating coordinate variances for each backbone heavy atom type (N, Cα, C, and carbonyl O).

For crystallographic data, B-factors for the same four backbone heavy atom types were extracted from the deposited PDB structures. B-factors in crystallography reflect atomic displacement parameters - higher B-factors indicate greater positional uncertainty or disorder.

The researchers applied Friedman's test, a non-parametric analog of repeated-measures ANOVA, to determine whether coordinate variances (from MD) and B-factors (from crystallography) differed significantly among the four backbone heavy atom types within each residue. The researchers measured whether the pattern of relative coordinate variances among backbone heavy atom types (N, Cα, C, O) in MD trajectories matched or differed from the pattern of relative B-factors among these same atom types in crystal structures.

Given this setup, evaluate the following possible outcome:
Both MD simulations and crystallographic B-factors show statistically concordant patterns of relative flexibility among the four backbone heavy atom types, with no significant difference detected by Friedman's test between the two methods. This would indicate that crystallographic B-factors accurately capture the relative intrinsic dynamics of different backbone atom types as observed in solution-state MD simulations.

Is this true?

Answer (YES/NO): NO